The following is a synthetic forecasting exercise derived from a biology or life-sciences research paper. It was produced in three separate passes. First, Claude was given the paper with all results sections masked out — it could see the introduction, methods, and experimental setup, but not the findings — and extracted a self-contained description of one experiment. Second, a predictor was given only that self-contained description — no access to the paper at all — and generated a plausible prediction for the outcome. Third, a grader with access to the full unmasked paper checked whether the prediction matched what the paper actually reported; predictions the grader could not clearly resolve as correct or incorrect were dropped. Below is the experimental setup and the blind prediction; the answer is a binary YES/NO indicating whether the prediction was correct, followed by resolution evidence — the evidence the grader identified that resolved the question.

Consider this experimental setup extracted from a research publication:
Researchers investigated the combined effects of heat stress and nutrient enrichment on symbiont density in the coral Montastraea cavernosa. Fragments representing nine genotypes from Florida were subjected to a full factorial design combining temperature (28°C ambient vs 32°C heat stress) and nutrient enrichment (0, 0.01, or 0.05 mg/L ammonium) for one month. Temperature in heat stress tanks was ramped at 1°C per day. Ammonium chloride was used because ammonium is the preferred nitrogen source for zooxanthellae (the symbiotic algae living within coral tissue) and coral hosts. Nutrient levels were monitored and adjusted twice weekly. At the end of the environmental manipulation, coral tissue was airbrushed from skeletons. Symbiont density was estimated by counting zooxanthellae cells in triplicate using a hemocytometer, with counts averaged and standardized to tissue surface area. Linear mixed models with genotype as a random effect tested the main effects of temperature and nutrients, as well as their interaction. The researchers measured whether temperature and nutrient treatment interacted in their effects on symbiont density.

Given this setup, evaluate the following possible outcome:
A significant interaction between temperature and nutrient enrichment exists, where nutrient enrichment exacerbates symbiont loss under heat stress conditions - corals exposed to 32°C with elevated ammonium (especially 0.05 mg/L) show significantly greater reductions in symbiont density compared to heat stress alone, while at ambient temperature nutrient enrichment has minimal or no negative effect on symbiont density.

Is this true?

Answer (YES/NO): NO